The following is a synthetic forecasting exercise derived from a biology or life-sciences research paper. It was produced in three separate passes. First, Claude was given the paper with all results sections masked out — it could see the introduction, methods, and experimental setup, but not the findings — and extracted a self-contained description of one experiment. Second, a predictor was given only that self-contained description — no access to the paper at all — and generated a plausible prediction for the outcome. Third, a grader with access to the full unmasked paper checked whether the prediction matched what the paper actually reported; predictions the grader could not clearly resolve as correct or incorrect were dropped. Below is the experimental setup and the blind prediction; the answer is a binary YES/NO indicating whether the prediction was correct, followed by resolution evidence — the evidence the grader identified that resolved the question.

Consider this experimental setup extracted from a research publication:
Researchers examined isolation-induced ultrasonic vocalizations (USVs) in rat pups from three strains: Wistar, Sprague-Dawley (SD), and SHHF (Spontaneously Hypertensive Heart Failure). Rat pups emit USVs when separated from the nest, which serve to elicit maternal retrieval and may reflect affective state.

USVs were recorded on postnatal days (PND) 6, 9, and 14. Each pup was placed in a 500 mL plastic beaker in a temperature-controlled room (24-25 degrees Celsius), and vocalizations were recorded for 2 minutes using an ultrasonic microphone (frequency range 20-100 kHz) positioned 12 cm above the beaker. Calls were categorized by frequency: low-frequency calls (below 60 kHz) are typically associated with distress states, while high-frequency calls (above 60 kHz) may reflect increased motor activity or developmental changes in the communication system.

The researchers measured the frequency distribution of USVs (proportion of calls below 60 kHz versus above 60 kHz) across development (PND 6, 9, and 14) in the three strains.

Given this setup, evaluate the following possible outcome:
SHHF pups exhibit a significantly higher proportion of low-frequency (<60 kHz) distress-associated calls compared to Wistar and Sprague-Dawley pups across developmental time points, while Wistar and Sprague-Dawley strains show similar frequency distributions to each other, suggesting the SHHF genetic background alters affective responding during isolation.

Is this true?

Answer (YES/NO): NO